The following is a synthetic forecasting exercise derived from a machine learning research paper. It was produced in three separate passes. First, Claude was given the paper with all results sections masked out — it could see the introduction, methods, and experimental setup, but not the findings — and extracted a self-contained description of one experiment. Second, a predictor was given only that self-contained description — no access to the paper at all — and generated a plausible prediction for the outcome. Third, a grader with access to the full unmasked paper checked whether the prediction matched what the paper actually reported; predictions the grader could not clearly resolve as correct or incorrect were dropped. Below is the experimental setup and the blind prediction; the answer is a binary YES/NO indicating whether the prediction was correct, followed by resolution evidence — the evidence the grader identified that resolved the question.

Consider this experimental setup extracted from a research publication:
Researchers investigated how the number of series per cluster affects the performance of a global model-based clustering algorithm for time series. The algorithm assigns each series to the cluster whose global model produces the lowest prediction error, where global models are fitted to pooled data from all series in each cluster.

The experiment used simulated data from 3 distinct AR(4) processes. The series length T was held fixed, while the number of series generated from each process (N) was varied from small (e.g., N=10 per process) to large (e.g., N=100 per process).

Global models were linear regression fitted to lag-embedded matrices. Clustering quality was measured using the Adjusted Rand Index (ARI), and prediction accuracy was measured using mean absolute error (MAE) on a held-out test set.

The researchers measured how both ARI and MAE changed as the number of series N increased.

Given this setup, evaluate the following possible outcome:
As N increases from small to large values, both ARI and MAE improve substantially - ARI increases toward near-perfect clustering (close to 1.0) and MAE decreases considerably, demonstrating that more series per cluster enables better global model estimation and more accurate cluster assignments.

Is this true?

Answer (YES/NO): NO